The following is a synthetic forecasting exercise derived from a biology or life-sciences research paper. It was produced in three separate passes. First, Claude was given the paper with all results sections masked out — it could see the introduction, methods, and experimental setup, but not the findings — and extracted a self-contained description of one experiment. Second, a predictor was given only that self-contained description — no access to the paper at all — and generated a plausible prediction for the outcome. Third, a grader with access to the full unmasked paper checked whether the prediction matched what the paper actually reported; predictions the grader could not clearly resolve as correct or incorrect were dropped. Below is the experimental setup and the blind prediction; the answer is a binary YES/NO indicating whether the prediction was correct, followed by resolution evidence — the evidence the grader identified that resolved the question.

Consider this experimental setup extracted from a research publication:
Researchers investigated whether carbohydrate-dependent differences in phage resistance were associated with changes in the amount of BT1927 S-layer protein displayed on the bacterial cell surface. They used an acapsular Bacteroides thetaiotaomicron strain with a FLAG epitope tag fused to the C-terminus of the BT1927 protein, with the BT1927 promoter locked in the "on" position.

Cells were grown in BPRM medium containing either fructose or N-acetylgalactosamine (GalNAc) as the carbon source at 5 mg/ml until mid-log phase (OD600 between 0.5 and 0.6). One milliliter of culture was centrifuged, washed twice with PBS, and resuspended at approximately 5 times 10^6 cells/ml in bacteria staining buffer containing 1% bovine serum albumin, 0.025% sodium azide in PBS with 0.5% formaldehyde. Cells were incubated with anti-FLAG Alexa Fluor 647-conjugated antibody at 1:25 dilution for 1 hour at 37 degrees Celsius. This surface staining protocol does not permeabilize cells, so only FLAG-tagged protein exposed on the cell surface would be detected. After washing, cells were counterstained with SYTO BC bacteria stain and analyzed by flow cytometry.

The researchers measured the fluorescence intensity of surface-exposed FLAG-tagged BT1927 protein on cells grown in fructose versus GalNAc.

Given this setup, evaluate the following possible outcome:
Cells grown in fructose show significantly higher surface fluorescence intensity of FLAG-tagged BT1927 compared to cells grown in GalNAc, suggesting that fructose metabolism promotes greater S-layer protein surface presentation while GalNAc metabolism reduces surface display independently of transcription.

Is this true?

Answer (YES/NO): YES